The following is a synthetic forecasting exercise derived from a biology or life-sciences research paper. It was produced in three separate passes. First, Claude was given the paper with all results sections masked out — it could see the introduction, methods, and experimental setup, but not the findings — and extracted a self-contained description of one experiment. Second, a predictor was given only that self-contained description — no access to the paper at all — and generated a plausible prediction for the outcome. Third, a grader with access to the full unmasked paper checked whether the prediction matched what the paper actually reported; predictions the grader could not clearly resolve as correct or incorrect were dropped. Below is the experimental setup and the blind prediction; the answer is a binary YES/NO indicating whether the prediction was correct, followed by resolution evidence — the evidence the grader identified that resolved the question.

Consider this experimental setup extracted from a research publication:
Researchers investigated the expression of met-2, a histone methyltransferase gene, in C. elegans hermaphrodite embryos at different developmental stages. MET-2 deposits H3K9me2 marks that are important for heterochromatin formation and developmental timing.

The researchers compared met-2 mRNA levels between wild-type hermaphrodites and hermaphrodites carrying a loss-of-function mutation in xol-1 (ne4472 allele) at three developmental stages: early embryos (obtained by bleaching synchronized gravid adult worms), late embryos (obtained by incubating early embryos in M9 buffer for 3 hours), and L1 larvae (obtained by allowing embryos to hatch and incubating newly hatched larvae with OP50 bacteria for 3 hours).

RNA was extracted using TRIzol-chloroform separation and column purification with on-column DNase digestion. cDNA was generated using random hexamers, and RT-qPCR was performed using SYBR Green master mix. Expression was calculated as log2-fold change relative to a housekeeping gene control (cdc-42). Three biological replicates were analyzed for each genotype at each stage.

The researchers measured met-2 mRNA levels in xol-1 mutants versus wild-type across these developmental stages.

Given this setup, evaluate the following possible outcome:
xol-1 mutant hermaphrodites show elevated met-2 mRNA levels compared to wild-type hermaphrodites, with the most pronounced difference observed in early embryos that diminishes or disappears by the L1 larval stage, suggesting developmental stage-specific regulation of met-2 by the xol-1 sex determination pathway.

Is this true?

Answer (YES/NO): YES